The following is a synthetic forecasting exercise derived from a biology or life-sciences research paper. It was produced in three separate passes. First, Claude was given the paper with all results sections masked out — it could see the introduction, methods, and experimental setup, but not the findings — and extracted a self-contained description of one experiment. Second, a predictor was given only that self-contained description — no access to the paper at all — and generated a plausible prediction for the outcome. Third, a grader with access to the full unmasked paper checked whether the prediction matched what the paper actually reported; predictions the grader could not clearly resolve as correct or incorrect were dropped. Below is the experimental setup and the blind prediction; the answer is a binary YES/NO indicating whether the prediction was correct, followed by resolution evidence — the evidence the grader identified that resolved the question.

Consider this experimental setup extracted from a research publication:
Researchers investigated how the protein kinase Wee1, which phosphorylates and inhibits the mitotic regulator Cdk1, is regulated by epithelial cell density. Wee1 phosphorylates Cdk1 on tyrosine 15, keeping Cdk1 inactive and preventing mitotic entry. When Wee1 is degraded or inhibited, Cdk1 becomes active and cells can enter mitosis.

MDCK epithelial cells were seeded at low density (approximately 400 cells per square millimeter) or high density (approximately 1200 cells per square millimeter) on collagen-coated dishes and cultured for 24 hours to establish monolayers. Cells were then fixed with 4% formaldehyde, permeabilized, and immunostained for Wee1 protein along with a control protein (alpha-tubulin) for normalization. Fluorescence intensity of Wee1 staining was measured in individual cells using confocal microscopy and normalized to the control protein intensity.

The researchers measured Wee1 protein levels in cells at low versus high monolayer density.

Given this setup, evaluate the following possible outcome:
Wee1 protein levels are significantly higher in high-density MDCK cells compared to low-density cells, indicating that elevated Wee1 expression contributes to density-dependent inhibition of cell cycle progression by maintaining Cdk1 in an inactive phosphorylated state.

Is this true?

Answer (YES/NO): YES